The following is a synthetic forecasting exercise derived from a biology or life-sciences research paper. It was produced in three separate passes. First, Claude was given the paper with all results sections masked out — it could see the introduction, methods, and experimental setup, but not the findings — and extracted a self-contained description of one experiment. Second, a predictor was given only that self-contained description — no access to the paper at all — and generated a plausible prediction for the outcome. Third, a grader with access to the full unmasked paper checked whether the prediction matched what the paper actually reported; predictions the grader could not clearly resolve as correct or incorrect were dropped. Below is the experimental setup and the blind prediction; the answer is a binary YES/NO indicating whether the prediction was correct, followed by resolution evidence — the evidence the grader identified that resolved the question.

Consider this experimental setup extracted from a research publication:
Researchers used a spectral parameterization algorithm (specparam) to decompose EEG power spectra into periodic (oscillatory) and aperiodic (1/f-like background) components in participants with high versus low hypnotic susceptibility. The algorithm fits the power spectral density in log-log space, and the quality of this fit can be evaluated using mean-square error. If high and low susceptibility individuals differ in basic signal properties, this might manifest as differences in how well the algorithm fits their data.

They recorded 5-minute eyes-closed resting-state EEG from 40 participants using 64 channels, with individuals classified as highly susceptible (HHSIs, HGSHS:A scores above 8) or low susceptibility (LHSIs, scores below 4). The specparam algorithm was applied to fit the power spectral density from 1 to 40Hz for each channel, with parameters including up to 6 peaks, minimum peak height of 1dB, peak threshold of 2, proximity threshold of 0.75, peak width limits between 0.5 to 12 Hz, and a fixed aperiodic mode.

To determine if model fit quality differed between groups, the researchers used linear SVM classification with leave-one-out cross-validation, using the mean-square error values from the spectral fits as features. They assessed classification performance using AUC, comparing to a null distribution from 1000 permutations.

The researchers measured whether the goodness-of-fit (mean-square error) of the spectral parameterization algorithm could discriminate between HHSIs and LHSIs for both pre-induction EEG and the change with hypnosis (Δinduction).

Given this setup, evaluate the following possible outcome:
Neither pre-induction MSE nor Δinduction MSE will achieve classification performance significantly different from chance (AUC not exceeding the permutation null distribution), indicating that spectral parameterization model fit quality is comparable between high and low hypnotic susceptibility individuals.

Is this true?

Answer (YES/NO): YES